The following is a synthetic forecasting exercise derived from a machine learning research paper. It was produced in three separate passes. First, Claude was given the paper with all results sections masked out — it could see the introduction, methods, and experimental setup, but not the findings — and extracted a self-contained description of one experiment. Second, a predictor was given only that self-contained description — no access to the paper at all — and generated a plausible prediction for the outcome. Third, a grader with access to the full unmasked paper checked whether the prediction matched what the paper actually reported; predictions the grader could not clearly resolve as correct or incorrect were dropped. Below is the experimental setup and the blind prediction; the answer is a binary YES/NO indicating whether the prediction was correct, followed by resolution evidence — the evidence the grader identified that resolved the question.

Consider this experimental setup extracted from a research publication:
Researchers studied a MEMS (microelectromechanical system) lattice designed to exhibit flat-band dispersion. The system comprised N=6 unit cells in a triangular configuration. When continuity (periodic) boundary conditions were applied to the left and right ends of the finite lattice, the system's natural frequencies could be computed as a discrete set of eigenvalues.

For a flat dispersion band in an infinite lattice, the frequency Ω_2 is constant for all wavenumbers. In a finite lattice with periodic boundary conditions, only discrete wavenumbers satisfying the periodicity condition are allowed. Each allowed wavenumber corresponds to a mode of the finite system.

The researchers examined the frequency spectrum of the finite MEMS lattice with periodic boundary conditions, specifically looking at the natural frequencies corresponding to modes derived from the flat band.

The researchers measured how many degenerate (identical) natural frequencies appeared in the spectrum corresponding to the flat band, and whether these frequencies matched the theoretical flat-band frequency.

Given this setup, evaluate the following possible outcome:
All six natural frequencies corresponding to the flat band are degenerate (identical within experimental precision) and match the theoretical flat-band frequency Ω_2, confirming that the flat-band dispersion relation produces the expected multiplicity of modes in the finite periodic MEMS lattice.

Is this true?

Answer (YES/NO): YES